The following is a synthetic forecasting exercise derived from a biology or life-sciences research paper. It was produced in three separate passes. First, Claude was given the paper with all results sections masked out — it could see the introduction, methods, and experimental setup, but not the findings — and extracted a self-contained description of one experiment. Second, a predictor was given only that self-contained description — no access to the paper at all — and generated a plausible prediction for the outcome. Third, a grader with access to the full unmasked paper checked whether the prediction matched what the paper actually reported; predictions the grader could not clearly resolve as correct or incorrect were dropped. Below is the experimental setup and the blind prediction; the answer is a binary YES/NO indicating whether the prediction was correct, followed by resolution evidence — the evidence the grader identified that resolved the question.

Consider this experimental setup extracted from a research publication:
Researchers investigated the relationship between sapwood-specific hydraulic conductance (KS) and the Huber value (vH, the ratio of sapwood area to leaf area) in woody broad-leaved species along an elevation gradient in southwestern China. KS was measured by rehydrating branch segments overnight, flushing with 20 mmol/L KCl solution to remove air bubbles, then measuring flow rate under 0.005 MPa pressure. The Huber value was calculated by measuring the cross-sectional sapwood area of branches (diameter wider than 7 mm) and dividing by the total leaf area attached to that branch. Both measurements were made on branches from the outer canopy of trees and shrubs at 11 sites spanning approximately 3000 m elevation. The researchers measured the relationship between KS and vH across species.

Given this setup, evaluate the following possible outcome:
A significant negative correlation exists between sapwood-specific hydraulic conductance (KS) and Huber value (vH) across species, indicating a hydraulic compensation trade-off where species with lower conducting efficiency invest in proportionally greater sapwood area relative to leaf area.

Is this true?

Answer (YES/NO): YES